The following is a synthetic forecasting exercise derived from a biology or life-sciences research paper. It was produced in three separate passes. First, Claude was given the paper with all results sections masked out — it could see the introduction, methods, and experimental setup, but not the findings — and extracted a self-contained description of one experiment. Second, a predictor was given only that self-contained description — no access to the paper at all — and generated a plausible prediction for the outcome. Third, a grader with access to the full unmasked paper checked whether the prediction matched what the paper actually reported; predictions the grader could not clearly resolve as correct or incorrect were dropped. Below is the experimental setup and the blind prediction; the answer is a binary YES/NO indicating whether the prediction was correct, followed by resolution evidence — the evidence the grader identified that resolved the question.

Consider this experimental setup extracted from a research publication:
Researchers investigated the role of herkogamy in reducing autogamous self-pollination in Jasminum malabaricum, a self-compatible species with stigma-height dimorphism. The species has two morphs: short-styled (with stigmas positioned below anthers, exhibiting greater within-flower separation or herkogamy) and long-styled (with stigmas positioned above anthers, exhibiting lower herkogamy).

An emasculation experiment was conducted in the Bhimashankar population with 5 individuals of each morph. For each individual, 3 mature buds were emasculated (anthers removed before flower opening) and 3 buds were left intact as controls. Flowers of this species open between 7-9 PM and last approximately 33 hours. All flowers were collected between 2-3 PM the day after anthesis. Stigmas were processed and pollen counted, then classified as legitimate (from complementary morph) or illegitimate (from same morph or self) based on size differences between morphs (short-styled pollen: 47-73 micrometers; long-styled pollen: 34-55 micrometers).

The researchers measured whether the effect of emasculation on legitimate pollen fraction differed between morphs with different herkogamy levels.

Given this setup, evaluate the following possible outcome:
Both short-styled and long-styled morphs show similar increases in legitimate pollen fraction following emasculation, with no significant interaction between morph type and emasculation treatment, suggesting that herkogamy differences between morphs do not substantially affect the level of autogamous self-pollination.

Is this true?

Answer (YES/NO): NO